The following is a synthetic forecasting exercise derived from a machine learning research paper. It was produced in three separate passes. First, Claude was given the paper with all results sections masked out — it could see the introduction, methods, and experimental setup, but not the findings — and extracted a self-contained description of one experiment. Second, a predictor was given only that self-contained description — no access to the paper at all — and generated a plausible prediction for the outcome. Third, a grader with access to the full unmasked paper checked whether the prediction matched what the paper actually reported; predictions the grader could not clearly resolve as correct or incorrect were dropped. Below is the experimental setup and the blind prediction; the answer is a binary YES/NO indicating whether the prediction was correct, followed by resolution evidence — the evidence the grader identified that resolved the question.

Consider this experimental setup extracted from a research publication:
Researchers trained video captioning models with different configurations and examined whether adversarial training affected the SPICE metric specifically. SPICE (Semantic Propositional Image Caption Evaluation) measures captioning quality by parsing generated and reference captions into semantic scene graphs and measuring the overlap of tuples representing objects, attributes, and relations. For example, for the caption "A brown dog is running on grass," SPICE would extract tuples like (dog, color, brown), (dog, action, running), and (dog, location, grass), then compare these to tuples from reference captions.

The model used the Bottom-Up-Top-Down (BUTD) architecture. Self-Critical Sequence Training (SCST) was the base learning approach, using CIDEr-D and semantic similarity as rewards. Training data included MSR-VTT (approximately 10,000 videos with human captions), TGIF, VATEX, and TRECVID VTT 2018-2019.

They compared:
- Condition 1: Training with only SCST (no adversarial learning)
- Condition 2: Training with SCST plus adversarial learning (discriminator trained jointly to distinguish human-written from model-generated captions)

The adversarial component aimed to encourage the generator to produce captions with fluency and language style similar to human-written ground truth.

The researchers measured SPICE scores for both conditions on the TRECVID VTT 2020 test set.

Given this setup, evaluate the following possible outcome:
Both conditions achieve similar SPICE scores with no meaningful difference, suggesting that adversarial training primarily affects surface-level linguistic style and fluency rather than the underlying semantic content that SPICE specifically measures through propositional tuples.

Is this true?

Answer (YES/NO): YES